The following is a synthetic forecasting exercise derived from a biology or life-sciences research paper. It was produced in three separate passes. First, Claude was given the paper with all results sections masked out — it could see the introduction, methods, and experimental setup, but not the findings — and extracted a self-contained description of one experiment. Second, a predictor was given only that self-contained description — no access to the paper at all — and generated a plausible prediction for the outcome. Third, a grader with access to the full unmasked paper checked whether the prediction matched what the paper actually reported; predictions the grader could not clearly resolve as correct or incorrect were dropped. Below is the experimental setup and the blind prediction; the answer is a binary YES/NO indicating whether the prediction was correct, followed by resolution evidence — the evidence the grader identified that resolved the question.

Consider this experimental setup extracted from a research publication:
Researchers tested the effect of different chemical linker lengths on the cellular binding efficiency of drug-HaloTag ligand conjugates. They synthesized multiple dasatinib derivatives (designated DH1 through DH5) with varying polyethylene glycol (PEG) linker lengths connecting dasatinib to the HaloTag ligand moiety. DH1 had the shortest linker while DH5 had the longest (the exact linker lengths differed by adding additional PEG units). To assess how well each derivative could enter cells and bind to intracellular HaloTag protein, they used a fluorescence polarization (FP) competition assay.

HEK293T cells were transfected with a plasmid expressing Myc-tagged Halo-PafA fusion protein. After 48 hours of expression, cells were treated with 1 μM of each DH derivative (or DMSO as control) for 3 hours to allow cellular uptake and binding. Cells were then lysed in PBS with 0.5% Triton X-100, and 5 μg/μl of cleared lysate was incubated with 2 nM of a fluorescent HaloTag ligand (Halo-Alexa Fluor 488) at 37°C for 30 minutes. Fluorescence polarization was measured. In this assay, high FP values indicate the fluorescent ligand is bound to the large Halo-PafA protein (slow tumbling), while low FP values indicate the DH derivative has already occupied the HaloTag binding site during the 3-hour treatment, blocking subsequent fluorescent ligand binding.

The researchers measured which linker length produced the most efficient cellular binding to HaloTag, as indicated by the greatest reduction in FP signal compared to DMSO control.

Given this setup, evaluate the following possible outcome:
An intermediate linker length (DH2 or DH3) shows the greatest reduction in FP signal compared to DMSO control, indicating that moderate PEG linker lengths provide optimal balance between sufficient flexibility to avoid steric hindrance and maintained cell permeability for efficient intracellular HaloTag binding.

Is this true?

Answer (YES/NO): NO